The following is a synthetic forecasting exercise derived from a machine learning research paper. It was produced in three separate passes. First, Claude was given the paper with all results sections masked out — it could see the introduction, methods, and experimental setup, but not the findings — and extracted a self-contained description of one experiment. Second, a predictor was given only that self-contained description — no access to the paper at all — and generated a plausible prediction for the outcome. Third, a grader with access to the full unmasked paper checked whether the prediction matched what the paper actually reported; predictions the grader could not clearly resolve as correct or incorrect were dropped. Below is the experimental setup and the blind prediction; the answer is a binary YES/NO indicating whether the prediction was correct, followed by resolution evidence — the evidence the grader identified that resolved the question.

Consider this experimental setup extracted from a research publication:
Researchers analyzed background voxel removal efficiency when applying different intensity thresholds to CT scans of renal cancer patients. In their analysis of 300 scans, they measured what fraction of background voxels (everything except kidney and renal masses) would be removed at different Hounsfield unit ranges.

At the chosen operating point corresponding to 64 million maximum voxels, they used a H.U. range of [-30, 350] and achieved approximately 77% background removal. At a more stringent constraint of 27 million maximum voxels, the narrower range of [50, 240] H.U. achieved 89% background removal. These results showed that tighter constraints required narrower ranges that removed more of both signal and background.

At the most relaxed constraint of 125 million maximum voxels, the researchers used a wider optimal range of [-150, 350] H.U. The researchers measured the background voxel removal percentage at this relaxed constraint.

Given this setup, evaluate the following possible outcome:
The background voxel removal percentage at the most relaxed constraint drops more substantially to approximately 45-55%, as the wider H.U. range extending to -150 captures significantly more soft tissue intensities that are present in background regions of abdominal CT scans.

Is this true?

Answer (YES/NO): YES